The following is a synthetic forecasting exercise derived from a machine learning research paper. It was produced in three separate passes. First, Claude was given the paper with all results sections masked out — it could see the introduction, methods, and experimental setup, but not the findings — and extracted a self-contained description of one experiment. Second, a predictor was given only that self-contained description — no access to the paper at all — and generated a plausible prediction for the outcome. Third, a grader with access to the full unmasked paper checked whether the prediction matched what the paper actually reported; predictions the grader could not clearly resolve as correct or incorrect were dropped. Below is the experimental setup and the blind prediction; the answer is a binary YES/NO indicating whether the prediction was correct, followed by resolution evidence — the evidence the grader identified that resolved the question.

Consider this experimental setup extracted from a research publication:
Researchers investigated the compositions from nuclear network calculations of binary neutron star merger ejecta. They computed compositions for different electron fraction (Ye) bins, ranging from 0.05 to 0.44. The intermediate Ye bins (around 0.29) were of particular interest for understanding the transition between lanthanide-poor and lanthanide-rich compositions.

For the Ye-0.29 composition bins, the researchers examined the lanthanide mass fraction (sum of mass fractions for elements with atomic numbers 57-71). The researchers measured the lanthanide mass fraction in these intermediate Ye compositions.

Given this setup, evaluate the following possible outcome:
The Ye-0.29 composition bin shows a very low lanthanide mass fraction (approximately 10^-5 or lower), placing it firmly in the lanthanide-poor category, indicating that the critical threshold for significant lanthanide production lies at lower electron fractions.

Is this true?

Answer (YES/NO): NO